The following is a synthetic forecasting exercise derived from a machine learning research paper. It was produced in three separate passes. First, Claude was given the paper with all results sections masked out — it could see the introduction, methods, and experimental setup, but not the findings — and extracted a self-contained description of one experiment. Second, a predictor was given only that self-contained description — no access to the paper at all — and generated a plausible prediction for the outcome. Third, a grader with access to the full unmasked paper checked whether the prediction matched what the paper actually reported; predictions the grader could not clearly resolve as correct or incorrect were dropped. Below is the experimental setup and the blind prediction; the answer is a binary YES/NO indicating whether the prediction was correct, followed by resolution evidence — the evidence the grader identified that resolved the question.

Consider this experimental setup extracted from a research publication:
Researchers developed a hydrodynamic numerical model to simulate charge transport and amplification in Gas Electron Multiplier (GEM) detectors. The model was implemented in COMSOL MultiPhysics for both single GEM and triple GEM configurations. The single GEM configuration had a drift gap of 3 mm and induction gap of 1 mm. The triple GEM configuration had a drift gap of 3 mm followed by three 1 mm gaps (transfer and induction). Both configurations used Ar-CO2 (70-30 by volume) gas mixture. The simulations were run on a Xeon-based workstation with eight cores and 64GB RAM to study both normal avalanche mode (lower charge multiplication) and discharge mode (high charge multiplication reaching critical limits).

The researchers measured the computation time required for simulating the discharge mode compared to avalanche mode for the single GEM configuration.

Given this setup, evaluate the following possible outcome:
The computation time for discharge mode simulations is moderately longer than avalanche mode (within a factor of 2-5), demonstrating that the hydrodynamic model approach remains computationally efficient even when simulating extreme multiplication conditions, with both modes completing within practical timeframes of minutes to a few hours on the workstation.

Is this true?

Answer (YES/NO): NO